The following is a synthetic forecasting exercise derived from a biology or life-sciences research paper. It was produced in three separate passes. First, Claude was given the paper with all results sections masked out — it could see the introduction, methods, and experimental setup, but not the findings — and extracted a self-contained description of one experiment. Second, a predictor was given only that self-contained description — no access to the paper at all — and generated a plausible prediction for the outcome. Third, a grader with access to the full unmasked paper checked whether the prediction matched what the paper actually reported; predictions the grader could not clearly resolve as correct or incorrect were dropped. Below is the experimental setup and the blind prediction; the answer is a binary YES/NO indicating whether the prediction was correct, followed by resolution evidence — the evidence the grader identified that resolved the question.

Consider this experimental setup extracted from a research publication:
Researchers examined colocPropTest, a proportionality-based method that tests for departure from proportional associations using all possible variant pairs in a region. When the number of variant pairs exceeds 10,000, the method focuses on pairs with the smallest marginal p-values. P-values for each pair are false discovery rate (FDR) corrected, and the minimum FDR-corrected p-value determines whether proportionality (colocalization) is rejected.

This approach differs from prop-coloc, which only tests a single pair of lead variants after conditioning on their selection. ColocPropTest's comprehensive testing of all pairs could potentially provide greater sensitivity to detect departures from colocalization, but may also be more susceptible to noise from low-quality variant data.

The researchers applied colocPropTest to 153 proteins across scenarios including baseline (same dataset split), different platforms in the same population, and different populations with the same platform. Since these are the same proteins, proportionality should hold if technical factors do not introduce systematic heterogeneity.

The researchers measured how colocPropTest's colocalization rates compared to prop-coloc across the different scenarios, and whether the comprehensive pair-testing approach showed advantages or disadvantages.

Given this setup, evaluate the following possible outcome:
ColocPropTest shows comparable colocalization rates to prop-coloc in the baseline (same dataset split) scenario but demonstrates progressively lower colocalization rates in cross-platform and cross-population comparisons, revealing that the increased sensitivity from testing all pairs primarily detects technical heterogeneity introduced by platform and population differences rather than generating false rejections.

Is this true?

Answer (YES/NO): NO